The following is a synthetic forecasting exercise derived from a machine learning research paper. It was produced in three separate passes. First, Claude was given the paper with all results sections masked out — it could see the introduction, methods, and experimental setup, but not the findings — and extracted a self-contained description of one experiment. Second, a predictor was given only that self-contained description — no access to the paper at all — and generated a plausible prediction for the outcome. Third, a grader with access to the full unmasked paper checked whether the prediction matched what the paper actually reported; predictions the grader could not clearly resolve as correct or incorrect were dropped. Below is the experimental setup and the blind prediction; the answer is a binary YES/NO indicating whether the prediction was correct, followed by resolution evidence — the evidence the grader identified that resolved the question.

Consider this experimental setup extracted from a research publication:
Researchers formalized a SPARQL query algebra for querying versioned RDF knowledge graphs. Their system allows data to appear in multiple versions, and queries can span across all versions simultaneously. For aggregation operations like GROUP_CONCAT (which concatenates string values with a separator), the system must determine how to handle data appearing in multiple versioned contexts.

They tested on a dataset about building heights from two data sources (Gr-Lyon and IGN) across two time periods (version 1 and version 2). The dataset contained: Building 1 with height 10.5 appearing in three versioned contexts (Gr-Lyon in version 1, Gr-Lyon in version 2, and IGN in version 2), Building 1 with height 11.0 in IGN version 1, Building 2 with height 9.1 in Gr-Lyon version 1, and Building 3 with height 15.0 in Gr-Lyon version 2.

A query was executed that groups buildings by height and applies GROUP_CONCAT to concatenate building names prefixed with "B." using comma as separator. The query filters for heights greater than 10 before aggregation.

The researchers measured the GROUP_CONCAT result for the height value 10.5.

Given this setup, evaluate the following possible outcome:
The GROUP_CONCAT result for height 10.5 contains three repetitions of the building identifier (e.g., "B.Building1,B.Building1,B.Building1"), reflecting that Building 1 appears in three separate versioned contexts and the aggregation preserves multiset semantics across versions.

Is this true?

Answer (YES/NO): YES